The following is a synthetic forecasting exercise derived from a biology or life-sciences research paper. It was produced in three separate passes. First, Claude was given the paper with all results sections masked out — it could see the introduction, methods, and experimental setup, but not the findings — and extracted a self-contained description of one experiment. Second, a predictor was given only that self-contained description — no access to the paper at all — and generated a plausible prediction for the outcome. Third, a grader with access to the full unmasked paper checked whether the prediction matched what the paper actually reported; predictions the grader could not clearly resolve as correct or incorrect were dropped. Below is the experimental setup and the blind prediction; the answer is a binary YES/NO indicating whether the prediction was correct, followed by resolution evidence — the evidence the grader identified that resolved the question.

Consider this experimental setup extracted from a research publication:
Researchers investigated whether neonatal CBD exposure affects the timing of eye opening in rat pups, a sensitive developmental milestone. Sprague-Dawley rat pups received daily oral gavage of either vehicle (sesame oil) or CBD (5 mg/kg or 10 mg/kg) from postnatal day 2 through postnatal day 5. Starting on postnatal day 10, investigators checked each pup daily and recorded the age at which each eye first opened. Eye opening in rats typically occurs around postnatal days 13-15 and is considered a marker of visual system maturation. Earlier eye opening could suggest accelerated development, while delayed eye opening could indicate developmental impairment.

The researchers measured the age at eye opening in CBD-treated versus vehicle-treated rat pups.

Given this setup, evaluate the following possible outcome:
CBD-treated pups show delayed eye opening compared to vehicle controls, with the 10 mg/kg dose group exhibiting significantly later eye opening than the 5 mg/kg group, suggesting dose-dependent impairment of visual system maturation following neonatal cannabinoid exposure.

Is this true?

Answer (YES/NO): NO